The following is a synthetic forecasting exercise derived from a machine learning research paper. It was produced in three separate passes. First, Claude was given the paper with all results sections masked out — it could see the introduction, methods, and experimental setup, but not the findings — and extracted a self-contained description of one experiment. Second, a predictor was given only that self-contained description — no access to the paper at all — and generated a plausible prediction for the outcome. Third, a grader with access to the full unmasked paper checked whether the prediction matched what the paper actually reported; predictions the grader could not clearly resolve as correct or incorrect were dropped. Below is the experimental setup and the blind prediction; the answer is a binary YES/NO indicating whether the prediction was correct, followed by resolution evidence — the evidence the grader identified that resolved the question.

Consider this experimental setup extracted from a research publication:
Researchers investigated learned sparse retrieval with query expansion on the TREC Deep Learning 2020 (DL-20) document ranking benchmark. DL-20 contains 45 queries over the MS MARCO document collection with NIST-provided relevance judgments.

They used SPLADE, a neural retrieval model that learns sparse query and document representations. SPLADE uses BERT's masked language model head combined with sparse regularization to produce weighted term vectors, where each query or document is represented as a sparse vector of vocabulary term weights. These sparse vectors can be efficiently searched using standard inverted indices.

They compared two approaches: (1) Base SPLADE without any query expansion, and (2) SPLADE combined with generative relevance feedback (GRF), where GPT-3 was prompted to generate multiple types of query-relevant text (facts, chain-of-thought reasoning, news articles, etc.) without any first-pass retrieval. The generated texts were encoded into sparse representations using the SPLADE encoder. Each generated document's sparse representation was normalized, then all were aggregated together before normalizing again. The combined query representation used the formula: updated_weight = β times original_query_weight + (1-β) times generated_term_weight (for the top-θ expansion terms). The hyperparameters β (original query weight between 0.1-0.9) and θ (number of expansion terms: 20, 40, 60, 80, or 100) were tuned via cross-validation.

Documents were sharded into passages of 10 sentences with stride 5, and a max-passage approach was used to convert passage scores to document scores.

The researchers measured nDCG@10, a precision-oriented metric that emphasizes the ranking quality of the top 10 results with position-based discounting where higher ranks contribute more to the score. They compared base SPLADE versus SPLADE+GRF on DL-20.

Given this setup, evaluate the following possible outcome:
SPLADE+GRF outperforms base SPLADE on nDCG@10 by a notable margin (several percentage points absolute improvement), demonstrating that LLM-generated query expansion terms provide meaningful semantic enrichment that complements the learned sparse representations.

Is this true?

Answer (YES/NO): NO